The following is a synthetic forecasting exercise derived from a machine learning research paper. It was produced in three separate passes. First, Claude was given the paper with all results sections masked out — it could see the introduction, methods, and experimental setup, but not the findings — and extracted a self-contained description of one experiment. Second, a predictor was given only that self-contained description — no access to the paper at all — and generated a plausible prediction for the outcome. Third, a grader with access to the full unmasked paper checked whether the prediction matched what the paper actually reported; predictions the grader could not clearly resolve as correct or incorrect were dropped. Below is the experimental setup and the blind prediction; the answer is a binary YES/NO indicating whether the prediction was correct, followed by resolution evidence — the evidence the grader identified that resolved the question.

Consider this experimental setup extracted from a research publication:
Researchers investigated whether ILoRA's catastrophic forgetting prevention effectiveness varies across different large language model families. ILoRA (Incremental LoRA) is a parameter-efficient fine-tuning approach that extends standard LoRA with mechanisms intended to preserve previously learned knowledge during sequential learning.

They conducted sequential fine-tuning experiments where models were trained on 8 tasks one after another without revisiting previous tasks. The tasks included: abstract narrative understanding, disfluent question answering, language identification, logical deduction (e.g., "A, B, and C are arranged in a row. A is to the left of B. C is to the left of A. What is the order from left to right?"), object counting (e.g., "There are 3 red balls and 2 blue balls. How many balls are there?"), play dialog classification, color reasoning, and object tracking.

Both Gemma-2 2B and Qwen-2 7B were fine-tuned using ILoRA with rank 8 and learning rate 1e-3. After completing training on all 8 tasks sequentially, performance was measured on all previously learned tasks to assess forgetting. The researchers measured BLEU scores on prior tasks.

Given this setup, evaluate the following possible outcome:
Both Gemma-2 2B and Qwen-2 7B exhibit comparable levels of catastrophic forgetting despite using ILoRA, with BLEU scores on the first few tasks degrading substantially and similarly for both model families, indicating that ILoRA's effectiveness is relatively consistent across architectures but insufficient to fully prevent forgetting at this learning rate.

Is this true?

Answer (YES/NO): NO